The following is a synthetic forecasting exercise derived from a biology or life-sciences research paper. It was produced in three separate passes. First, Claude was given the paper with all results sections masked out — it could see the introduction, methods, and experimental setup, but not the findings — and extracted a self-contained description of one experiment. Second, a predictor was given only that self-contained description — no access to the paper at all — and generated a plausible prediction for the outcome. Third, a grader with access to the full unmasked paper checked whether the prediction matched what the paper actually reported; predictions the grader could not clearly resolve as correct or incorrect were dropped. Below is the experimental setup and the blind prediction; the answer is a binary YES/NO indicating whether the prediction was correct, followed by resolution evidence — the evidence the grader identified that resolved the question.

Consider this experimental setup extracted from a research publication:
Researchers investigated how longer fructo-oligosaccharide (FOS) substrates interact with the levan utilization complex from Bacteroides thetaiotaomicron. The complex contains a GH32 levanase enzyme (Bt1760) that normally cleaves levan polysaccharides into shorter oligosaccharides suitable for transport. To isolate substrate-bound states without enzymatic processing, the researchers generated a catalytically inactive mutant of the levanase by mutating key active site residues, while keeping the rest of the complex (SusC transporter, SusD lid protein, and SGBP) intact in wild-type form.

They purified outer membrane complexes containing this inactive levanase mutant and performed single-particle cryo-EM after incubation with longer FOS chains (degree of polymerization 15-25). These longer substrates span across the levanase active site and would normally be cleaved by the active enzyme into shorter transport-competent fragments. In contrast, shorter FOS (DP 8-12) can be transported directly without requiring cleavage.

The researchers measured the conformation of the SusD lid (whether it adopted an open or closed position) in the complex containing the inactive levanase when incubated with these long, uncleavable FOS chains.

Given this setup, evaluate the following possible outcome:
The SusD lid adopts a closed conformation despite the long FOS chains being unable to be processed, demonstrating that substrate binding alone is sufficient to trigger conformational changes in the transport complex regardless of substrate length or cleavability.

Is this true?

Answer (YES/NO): YES